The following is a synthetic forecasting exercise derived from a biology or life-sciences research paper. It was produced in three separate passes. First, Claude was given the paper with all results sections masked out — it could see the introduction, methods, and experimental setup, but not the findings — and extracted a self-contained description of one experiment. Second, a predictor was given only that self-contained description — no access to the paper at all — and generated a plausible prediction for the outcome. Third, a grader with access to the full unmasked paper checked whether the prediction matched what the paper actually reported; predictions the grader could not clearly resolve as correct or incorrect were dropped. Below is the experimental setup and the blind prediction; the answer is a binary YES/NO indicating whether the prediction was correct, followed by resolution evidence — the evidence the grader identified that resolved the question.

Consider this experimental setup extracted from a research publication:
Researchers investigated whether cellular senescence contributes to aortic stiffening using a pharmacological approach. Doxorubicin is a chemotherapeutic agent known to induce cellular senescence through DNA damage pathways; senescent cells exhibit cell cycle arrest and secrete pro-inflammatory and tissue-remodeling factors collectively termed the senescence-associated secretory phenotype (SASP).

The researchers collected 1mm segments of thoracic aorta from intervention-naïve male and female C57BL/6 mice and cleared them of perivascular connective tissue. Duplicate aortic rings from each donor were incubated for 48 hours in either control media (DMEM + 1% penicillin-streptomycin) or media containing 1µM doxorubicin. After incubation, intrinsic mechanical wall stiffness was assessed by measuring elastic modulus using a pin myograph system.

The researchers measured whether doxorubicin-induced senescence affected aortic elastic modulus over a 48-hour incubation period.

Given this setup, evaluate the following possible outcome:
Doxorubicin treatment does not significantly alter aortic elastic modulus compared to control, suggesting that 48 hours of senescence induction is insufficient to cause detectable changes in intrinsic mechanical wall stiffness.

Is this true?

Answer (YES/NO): NO